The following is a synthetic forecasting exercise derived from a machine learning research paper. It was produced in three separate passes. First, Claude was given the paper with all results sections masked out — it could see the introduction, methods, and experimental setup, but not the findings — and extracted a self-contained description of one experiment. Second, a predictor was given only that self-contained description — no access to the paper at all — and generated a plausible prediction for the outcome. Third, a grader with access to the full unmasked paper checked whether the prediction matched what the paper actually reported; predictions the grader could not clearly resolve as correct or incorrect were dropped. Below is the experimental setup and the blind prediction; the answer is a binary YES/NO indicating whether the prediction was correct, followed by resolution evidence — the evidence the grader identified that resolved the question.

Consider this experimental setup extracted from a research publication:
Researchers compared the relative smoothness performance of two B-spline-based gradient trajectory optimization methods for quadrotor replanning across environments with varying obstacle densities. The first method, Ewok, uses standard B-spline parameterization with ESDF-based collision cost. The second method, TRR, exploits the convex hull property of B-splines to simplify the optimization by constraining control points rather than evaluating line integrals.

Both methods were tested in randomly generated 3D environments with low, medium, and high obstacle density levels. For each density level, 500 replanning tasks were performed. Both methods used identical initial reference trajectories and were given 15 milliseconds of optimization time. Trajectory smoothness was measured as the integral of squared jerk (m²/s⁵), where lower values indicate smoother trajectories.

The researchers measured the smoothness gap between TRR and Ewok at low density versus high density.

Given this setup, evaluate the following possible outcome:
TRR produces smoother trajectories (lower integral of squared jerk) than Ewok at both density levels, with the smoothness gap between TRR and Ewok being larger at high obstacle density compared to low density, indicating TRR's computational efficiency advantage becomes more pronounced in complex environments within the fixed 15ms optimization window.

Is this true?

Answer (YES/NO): NO